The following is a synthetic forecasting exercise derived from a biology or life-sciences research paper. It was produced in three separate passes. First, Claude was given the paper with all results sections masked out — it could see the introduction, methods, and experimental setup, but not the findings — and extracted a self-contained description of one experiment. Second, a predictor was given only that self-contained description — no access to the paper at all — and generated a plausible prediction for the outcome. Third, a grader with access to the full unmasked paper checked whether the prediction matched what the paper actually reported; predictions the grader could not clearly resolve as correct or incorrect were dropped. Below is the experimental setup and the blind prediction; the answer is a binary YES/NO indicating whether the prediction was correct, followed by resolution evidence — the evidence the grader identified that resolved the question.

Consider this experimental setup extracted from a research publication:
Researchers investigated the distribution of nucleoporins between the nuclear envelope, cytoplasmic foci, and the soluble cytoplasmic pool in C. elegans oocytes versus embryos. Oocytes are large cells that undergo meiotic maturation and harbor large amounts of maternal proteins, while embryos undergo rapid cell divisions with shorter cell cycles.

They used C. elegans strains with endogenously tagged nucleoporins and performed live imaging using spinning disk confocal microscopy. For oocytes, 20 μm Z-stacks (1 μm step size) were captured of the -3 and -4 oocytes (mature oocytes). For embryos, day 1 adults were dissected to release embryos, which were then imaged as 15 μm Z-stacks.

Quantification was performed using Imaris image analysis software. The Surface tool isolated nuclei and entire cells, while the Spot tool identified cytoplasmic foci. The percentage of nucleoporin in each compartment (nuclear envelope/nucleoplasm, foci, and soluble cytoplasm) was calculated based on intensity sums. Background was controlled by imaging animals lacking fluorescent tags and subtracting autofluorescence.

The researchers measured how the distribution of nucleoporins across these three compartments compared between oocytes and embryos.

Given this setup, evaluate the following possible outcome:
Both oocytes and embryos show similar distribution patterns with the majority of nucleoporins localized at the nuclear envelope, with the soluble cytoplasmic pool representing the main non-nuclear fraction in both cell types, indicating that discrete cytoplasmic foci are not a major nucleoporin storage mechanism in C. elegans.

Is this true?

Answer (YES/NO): NO